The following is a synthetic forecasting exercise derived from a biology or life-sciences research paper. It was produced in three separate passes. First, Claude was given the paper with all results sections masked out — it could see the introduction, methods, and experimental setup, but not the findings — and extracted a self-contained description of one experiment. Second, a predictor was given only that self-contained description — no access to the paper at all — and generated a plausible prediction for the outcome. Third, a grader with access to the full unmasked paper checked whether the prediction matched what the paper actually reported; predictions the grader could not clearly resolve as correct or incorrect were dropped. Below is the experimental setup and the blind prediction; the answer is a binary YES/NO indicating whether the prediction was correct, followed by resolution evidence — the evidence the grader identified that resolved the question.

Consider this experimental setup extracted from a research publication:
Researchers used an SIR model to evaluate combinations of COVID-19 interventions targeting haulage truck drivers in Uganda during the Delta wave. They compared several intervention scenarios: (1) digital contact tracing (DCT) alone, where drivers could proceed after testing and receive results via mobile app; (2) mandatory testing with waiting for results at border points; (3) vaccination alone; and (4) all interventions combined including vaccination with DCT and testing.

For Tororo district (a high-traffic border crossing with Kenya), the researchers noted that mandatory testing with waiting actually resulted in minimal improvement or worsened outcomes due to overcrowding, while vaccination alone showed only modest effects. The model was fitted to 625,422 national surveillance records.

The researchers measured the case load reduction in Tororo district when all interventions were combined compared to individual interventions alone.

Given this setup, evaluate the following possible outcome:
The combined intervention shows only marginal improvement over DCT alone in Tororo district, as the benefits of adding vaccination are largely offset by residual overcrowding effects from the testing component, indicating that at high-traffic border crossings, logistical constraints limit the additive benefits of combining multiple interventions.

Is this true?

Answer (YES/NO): NO